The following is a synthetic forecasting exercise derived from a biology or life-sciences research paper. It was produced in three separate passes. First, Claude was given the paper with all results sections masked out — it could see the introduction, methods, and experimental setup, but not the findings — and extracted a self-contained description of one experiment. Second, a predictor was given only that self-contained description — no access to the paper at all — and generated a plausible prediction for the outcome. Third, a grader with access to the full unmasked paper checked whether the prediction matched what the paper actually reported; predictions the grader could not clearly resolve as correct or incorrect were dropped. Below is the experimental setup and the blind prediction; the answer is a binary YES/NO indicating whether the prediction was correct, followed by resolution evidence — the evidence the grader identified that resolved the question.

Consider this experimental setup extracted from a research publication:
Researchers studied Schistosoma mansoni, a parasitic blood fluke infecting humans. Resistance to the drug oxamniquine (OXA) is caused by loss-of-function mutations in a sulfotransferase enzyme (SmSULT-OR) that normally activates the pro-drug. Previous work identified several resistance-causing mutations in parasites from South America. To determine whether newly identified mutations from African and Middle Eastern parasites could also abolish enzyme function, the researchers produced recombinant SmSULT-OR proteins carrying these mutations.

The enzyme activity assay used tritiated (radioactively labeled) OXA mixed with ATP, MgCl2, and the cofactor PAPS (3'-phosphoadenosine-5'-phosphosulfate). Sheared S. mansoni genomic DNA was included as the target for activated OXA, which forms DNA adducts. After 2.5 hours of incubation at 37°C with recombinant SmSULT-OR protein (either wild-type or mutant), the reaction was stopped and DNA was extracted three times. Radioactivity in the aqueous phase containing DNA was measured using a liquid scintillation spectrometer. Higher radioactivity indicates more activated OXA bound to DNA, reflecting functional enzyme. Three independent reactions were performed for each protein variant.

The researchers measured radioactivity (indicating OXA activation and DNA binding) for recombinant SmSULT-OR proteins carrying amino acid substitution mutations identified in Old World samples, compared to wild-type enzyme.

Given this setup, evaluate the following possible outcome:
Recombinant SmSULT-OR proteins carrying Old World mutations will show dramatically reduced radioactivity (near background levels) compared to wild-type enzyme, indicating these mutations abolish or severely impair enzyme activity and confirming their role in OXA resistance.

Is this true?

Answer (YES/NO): NO